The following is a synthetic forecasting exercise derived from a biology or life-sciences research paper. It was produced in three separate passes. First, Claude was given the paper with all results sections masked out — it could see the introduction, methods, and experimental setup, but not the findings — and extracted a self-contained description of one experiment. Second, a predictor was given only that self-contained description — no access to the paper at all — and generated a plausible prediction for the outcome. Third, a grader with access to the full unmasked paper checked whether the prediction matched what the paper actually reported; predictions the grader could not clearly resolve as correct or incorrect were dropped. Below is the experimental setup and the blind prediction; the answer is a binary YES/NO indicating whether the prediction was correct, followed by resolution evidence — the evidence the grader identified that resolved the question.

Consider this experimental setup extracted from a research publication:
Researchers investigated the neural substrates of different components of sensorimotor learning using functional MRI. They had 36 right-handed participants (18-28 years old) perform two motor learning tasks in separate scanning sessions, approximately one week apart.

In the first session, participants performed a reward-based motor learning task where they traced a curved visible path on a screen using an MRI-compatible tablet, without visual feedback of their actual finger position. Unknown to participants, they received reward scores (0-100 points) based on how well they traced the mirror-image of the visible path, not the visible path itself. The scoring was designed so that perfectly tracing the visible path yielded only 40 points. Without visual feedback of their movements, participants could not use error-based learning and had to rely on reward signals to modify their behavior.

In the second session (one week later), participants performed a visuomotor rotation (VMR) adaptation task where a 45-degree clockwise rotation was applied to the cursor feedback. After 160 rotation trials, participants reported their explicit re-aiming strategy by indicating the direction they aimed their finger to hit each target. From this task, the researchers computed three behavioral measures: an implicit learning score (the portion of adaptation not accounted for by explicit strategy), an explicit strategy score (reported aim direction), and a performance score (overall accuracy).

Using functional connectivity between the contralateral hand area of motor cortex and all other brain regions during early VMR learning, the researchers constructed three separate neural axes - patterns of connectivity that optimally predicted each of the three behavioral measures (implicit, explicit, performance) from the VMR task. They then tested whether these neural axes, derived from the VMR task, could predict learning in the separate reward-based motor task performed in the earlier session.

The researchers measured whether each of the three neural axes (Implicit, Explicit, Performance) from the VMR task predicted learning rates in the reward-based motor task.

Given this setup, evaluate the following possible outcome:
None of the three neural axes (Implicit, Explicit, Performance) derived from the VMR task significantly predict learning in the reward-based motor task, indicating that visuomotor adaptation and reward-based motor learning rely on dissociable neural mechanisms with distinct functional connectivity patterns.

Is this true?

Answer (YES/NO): NO